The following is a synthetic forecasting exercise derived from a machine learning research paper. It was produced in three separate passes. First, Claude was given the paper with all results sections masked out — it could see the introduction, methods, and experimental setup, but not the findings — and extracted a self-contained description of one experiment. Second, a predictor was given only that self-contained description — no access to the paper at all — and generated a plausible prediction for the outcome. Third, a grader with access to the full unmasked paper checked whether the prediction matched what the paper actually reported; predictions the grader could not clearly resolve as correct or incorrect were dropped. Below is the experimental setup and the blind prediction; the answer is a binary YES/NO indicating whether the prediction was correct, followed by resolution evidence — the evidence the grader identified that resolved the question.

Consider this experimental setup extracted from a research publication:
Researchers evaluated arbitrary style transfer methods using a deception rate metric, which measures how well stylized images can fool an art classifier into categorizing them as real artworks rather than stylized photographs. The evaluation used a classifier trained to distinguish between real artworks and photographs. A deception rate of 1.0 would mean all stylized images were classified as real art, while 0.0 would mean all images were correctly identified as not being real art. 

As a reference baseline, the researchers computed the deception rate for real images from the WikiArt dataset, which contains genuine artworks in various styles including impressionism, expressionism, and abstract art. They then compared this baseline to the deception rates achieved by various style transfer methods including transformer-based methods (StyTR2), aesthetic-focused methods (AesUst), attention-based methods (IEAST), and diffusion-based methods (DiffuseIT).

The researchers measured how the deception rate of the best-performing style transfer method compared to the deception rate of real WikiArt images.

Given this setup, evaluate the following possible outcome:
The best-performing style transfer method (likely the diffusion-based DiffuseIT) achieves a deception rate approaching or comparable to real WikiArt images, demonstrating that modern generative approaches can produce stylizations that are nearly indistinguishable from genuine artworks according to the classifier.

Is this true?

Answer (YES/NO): NO